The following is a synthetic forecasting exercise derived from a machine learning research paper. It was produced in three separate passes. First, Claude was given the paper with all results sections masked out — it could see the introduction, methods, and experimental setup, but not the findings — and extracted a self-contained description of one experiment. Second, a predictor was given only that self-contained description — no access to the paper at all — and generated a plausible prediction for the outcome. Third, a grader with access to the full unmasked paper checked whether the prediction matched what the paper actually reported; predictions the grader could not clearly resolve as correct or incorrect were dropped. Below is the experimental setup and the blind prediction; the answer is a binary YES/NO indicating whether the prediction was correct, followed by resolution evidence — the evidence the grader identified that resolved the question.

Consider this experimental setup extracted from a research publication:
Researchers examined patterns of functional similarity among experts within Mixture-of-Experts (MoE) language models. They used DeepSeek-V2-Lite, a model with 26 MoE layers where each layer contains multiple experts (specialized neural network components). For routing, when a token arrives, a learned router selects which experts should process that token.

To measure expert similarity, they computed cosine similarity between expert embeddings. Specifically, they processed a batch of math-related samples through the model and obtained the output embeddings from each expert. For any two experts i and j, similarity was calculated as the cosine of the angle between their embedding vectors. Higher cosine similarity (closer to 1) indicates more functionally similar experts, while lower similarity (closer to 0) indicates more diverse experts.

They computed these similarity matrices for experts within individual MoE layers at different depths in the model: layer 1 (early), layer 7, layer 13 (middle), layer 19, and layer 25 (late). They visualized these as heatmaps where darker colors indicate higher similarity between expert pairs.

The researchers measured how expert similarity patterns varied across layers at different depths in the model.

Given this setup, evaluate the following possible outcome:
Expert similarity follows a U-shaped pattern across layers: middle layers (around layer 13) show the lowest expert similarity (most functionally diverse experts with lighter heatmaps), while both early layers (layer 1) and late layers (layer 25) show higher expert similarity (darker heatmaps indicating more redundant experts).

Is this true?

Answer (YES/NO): NO